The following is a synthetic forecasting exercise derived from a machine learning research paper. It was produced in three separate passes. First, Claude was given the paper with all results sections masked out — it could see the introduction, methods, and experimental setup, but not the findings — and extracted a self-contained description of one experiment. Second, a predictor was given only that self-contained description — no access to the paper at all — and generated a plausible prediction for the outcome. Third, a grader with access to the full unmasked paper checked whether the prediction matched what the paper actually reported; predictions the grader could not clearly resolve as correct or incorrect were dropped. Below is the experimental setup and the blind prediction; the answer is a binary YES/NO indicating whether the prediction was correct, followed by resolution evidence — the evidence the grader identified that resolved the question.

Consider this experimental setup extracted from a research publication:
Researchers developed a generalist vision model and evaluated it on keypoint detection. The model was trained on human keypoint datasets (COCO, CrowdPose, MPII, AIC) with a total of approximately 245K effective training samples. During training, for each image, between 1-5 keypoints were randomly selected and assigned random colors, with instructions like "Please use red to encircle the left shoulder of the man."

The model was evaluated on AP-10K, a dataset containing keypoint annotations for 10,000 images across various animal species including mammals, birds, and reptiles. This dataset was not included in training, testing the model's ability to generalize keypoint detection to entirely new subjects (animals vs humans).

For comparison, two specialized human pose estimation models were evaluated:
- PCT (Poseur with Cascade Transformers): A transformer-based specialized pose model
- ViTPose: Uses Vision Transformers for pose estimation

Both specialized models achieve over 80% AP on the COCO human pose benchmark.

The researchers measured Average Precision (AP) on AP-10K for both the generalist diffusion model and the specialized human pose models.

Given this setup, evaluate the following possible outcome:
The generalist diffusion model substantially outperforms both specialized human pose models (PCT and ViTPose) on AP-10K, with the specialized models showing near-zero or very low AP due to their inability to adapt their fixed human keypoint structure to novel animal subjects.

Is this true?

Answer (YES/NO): NO